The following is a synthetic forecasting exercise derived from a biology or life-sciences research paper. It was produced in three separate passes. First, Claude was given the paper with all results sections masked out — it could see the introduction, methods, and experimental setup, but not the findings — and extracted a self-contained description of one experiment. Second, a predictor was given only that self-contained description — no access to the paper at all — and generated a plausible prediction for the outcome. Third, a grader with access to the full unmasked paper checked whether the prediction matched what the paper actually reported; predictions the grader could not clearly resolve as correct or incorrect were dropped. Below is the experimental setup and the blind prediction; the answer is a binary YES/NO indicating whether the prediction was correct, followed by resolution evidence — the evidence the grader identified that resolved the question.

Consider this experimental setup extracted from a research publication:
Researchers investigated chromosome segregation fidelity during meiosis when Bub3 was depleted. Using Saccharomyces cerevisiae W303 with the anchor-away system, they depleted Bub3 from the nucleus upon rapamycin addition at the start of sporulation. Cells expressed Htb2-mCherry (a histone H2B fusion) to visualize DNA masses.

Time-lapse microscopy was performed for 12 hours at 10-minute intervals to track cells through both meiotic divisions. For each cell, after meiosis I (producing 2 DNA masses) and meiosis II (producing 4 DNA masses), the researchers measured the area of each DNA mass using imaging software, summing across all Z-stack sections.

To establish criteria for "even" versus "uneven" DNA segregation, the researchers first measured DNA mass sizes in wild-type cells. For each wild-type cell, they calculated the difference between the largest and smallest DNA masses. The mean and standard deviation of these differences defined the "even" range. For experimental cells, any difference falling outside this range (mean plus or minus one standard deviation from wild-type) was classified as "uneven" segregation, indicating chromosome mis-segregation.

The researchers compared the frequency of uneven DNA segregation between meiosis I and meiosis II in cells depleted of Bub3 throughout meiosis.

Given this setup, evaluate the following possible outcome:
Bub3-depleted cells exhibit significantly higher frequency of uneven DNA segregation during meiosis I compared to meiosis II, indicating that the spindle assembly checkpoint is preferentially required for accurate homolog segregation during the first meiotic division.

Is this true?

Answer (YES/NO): NO